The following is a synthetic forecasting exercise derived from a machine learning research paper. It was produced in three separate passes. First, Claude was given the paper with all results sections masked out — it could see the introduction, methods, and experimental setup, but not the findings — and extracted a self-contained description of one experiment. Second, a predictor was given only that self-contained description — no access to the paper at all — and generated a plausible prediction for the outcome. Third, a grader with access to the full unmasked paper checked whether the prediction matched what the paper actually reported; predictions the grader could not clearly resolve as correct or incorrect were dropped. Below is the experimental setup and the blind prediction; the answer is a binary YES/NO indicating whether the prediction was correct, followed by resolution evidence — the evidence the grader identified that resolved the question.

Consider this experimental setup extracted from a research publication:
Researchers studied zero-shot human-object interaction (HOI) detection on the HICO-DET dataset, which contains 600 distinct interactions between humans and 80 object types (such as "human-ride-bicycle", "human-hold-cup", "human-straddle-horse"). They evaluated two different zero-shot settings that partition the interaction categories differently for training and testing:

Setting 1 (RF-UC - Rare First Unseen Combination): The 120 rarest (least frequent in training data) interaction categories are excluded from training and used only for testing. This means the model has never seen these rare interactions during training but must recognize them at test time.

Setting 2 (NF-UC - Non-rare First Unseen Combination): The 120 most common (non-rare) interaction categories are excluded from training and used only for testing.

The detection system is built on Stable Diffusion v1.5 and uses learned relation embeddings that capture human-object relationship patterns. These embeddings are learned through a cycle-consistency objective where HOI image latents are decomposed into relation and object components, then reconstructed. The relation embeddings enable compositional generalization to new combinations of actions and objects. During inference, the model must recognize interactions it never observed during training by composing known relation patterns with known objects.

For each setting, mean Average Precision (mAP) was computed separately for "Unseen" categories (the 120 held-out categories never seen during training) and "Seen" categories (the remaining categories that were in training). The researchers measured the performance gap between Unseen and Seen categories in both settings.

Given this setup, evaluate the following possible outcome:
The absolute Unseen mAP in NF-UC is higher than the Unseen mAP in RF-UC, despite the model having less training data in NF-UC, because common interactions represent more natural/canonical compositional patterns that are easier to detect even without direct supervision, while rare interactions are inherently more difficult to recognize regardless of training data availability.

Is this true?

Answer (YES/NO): NO